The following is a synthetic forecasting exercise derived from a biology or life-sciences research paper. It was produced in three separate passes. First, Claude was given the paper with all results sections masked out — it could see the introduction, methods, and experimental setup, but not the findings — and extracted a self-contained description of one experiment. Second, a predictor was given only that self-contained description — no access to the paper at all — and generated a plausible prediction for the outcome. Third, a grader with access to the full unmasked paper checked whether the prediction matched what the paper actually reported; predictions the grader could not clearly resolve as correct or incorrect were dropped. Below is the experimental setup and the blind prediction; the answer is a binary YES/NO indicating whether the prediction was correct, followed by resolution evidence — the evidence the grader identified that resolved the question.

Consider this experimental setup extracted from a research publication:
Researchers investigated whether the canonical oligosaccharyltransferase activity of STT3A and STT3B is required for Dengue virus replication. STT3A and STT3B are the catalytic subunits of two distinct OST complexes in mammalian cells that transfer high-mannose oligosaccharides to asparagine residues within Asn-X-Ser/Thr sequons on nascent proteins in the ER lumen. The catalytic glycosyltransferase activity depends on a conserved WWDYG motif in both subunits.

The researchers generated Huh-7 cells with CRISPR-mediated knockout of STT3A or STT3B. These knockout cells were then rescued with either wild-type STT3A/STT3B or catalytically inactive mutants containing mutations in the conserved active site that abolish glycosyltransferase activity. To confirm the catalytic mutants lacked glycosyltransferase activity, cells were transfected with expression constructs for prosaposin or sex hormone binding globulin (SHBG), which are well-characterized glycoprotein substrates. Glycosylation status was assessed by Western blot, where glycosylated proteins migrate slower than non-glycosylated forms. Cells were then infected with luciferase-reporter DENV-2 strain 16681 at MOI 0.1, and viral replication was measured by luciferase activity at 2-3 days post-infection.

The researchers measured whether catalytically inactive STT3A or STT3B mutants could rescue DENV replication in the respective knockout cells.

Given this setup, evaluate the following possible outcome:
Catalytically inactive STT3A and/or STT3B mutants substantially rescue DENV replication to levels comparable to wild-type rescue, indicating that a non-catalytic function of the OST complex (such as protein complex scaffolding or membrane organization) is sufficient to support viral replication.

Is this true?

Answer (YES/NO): YES